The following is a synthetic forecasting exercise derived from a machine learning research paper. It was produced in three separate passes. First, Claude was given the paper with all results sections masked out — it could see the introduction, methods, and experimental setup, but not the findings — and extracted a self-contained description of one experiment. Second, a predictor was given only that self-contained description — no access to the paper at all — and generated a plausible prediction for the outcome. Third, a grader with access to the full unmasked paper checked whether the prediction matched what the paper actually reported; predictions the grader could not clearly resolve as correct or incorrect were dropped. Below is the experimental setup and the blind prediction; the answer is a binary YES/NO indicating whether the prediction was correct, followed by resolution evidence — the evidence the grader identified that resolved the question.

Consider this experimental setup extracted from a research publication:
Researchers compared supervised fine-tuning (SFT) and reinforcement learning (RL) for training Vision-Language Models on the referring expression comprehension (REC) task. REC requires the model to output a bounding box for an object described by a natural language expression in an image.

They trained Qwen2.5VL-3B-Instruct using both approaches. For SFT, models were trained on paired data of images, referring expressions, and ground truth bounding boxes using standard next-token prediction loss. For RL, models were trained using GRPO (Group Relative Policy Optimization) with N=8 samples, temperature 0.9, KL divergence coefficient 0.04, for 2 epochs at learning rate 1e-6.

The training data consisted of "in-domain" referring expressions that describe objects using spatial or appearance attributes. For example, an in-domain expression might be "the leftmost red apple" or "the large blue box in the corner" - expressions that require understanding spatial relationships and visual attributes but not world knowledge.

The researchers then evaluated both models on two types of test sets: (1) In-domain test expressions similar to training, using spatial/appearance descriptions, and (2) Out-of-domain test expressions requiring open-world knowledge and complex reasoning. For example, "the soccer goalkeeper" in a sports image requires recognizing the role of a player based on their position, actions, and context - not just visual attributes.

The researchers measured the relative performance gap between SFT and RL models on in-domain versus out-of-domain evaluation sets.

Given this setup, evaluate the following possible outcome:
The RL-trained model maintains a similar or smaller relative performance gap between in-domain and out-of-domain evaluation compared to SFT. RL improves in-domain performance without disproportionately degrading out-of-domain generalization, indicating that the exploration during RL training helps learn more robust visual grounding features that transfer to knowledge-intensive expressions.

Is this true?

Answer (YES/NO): YES